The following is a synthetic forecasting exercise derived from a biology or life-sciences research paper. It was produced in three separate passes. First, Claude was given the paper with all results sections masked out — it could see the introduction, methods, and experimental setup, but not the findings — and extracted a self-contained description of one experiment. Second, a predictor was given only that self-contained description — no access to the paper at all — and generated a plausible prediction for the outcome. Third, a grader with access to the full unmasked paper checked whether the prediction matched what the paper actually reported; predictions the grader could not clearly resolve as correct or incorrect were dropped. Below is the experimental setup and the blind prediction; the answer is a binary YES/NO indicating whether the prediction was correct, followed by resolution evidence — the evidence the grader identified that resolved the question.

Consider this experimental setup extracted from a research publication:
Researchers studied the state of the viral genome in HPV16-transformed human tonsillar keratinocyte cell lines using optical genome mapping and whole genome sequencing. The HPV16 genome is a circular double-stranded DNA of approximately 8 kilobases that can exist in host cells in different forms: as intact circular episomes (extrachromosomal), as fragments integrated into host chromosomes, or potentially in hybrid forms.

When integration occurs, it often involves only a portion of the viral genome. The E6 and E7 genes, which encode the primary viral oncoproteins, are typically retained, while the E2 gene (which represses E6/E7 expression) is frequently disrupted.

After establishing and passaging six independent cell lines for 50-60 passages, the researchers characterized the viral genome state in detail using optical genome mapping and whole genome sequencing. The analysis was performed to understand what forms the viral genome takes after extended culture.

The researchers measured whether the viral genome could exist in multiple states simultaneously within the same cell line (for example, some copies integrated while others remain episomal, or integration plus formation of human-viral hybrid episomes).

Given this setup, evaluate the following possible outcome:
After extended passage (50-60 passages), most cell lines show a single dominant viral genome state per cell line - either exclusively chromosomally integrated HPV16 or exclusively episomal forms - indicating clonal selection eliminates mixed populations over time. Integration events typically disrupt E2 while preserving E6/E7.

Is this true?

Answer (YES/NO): NO